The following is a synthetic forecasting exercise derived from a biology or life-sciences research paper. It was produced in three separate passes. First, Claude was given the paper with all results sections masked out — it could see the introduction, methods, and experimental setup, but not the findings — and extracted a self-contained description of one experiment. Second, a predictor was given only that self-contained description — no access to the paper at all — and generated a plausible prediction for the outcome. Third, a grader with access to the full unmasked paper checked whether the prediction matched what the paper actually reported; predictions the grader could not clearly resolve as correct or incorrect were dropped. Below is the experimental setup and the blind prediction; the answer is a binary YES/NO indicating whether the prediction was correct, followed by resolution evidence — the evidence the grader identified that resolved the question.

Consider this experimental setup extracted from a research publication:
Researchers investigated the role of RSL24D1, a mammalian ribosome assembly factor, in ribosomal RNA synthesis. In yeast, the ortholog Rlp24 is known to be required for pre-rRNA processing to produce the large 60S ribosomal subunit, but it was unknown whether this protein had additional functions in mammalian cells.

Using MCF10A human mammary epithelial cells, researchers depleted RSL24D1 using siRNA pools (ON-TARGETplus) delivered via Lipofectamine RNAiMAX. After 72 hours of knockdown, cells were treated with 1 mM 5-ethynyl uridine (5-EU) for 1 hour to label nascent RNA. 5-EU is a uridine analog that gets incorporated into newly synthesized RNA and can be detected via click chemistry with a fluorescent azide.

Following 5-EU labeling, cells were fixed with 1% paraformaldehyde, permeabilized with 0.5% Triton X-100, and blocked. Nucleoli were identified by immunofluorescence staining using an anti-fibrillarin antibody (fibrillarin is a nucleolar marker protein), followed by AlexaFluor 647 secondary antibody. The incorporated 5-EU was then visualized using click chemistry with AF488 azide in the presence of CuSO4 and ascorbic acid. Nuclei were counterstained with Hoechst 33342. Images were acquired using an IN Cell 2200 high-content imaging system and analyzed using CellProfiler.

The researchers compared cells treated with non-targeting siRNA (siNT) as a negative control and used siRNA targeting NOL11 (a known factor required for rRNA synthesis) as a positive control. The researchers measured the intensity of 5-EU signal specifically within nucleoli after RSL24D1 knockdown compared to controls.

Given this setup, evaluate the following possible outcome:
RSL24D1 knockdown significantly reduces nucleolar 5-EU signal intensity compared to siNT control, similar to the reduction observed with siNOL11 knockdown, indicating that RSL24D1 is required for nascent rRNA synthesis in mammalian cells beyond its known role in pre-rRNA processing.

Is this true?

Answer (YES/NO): YES